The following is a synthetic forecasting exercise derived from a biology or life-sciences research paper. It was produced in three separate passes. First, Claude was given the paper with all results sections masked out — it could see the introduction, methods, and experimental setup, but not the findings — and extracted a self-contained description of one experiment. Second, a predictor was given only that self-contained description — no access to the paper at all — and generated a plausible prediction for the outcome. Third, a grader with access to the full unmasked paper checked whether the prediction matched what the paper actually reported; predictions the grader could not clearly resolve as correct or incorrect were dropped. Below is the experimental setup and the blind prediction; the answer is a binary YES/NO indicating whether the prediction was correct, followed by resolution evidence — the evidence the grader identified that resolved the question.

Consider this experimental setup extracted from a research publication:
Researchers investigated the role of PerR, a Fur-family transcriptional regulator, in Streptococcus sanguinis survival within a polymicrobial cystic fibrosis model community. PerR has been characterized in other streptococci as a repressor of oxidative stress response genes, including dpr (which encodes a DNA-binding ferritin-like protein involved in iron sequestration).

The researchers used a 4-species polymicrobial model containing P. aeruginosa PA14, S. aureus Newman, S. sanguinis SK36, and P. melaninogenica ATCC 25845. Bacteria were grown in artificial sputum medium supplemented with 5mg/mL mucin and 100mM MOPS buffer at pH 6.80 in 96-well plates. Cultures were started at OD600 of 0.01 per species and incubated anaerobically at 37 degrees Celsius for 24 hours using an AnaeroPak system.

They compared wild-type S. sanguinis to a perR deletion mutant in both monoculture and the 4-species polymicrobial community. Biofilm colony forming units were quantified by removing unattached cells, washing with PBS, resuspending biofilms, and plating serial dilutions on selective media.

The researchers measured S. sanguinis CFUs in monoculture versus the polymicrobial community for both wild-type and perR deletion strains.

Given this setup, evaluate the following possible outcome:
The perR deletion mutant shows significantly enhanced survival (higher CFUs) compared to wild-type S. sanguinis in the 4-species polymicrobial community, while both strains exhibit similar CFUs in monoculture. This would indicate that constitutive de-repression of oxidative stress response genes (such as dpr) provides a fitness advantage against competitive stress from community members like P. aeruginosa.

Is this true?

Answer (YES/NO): NO